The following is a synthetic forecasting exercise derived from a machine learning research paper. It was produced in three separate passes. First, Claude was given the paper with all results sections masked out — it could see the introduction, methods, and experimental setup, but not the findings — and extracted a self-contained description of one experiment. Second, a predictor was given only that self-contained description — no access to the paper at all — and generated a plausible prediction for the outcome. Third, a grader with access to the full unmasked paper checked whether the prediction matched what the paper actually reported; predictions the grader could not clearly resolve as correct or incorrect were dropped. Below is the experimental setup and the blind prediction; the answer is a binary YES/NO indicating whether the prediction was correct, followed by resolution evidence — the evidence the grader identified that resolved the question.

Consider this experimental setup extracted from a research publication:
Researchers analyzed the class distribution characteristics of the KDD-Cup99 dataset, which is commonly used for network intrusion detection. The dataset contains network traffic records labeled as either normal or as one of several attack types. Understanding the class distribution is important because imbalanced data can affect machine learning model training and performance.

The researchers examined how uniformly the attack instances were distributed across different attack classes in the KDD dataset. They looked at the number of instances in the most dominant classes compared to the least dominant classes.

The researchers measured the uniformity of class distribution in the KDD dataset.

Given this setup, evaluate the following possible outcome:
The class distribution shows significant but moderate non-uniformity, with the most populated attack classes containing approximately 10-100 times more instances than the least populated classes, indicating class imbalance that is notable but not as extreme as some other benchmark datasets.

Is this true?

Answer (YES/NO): NO